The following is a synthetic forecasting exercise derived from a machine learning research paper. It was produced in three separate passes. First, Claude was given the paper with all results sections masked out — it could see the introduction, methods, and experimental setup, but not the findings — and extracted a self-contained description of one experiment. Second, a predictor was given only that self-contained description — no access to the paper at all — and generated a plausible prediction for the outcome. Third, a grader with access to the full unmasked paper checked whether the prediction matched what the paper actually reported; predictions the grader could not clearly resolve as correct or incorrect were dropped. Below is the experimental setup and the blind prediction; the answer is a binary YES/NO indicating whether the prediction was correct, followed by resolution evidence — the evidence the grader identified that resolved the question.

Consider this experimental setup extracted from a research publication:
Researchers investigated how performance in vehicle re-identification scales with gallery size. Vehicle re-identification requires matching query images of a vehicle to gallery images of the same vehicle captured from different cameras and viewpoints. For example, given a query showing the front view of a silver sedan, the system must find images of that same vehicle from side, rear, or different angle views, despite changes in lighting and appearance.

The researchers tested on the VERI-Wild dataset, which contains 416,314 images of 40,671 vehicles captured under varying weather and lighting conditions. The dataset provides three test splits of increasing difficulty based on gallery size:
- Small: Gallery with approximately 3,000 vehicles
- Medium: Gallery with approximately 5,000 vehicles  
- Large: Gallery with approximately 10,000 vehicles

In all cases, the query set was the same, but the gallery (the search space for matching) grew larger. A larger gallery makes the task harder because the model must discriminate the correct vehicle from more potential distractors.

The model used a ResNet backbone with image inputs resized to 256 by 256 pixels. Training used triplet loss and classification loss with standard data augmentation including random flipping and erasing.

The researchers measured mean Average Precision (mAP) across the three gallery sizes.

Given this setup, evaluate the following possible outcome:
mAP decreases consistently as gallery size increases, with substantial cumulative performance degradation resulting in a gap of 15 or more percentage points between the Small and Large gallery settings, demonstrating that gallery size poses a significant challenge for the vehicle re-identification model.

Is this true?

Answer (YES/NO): NO